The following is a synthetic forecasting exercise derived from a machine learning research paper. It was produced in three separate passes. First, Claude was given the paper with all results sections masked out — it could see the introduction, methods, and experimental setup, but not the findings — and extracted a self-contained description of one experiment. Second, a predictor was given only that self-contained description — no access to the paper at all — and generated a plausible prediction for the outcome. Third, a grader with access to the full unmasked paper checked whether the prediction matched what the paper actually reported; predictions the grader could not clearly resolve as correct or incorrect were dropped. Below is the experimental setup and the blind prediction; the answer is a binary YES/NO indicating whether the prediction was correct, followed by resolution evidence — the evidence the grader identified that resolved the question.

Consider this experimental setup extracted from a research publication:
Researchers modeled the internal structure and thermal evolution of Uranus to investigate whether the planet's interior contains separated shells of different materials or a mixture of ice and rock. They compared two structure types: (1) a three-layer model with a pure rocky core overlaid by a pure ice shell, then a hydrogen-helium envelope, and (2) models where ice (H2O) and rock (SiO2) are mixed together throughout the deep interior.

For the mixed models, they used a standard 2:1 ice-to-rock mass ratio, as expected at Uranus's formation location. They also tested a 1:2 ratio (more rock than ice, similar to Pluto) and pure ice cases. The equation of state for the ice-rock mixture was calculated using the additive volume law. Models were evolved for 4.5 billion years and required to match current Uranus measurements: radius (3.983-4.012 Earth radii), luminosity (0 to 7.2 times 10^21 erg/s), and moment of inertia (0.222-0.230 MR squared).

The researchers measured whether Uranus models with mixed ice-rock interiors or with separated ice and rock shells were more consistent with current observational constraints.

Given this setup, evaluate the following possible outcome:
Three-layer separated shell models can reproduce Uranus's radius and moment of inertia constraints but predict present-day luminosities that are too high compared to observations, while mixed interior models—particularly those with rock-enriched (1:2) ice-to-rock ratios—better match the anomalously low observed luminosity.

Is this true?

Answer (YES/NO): NO